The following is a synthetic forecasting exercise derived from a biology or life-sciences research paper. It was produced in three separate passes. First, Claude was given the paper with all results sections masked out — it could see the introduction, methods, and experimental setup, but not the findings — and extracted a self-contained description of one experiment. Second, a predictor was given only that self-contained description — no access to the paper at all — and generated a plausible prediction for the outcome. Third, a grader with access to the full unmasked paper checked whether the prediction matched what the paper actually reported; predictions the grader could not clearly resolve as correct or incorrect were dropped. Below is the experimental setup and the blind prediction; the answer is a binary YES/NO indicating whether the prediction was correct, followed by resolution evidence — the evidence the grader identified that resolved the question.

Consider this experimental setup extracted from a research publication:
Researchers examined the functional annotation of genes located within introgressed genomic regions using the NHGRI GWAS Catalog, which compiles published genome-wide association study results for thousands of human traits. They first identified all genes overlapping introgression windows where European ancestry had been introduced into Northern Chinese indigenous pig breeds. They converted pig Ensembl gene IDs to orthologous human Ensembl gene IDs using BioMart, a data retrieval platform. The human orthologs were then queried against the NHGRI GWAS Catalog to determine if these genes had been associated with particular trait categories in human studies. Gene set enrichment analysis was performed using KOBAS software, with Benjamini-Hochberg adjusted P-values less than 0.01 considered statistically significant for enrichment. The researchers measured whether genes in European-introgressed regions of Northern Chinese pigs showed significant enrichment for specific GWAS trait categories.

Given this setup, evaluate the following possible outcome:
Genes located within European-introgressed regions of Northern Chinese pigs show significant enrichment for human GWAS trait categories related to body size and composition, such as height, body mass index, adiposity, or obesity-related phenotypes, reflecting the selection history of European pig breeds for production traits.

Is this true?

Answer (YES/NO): YES